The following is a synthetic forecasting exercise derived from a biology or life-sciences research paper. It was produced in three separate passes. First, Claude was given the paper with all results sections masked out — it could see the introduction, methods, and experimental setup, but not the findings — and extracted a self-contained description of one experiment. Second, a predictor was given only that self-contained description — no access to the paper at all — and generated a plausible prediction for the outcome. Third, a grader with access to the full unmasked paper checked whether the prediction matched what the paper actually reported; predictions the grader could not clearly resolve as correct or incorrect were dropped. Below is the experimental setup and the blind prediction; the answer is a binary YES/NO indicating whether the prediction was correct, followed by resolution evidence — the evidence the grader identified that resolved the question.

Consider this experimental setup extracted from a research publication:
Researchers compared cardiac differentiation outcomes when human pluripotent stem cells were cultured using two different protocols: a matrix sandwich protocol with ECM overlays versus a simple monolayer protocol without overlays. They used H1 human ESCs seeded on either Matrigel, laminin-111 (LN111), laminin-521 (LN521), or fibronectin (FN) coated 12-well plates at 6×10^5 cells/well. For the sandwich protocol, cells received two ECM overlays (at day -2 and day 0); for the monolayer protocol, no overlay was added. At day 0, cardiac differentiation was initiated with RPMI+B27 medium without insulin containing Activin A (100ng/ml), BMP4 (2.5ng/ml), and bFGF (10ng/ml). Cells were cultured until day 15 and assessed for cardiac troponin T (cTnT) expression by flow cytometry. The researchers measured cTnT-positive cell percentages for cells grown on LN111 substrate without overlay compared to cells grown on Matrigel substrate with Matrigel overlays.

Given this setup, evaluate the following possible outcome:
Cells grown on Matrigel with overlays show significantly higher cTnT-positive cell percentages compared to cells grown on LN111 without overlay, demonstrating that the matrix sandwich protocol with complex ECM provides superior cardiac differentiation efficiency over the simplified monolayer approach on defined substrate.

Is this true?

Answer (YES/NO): NO